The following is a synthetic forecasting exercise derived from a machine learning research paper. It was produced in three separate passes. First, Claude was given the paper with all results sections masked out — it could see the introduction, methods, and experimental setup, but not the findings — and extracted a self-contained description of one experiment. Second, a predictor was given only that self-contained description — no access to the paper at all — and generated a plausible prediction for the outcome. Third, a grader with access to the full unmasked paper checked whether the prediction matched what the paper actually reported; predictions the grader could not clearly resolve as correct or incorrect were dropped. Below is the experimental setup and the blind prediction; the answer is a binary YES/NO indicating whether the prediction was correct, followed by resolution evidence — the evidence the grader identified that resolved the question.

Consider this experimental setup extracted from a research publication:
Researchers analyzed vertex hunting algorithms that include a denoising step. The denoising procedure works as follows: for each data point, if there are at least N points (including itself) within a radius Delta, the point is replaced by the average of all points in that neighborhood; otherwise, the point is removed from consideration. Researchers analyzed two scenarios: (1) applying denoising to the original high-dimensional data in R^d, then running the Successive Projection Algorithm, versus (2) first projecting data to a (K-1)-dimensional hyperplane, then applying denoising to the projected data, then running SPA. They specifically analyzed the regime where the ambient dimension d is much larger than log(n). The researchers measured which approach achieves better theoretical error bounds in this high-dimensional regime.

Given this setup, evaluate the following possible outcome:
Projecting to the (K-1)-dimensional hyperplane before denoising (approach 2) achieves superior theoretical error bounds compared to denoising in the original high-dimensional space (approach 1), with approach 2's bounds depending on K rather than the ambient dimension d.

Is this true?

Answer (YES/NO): NO